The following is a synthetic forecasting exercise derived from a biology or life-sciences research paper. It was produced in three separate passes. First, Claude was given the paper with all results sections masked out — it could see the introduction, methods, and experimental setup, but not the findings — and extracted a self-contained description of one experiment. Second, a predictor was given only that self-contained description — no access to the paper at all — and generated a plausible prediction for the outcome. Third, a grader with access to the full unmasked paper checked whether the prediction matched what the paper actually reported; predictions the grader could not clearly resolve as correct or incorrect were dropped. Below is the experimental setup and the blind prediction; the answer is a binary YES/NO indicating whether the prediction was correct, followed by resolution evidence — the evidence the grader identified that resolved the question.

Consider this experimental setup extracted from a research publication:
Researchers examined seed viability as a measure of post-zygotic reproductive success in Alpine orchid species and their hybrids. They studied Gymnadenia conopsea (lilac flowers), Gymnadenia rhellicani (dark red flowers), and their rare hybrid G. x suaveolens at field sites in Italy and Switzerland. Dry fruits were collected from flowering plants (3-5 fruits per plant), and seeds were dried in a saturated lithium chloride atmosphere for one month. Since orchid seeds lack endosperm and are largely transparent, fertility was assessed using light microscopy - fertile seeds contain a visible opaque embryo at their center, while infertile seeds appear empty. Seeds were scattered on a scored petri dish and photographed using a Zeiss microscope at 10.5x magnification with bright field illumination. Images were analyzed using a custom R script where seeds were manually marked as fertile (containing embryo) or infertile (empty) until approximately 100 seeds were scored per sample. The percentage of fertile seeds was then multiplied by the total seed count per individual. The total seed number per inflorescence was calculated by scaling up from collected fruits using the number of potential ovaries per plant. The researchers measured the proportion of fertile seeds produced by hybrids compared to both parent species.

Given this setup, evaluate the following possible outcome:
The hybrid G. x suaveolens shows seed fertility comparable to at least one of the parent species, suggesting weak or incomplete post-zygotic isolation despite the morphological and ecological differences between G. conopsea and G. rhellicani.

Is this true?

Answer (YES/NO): NO